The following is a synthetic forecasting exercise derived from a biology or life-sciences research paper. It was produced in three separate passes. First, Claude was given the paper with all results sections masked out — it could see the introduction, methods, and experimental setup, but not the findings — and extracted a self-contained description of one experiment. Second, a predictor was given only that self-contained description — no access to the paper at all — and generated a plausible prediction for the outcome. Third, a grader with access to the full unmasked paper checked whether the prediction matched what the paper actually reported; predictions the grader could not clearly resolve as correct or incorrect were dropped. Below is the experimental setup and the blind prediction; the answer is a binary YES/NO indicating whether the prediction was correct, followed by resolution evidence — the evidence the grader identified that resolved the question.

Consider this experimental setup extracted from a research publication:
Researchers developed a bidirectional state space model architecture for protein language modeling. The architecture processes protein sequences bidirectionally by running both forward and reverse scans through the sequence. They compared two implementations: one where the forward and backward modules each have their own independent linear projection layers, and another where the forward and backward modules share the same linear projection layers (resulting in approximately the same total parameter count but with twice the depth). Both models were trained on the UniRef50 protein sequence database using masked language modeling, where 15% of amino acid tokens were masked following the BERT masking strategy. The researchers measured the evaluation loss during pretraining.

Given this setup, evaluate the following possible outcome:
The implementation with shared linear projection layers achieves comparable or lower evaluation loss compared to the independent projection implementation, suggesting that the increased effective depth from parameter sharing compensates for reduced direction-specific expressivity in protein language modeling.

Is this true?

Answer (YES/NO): YES